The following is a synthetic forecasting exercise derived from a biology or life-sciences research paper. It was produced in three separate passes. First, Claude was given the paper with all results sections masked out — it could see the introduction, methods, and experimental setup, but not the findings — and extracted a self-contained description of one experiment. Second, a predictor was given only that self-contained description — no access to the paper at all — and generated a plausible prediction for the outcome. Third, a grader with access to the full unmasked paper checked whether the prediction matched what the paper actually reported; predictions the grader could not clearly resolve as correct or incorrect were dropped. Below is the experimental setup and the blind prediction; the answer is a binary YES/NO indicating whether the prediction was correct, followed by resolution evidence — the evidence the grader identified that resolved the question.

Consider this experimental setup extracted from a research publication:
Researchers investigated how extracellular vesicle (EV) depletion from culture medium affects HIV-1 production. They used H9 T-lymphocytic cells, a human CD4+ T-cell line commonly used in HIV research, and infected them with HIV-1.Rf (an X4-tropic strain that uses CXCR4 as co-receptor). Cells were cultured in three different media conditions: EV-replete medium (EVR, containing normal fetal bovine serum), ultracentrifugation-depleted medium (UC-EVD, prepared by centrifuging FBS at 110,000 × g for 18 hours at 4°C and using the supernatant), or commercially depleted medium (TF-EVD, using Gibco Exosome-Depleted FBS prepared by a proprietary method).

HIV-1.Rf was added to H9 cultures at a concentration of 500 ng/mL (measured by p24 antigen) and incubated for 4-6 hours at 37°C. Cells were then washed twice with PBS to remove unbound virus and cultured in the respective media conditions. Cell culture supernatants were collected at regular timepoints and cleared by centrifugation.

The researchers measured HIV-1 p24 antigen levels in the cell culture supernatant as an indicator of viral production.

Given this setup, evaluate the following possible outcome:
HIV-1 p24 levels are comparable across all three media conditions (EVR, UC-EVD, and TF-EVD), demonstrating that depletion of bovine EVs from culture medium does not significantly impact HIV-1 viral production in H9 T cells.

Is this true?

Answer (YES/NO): NO